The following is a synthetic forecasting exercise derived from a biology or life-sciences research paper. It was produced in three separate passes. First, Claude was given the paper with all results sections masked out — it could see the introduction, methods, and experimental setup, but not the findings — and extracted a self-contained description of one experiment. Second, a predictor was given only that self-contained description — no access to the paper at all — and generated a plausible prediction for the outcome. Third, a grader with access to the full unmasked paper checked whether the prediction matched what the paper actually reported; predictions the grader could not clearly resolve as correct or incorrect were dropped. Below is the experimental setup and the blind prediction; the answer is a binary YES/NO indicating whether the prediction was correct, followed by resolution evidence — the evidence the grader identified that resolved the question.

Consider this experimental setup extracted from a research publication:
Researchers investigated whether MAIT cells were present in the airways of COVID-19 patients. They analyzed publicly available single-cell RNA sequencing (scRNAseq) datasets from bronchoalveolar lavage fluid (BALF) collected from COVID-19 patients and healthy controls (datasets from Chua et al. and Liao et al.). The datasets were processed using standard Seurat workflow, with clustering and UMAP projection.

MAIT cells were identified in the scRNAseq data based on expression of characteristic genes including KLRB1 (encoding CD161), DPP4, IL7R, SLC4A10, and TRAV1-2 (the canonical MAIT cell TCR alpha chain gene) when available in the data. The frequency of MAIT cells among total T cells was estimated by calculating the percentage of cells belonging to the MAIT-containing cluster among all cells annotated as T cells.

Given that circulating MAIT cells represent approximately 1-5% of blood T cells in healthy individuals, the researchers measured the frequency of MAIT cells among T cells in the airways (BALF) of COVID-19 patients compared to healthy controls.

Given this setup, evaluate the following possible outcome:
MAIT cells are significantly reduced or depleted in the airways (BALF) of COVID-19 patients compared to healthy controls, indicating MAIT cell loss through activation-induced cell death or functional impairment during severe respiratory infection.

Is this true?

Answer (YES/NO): NO